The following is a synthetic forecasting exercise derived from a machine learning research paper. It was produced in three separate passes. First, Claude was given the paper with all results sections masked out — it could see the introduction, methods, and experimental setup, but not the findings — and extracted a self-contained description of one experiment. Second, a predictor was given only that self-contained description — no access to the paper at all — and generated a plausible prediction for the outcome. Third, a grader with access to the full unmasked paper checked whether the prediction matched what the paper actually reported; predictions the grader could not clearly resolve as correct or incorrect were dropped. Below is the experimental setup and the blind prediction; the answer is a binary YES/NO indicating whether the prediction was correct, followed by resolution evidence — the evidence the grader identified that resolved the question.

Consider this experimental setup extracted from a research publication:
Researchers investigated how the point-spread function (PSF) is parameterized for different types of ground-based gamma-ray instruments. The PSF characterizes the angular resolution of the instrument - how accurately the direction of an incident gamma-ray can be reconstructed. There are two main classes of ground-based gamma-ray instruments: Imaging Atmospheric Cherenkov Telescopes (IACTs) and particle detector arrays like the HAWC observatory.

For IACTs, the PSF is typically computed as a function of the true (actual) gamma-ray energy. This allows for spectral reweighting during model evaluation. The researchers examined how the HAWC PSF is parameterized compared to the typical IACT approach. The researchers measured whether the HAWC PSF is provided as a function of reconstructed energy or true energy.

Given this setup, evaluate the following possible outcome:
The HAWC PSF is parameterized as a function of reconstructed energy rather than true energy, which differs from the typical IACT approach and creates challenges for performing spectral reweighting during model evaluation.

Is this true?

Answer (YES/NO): YES